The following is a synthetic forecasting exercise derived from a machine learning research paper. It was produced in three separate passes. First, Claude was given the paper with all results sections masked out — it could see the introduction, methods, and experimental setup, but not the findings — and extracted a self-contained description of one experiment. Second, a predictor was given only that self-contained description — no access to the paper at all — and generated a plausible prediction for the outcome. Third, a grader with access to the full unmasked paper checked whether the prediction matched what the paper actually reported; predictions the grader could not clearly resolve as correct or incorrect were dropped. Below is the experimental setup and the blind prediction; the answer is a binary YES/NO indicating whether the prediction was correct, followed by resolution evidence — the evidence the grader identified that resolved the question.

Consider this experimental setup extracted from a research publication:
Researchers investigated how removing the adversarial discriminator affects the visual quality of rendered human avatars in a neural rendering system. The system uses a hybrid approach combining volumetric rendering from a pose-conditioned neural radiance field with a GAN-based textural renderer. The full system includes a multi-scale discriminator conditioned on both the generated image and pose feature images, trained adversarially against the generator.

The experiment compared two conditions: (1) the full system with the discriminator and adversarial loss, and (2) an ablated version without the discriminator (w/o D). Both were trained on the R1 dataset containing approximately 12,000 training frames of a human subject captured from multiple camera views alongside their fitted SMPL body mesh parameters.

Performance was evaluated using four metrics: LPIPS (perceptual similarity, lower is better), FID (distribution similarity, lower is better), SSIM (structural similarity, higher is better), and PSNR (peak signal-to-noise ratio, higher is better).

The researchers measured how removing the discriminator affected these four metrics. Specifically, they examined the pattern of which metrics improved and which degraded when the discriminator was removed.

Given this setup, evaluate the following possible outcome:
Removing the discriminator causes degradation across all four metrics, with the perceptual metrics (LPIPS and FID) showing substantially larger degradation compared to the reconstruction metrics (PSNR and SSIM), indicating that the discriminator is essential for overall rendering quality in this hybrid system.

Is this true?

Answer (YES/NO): NO